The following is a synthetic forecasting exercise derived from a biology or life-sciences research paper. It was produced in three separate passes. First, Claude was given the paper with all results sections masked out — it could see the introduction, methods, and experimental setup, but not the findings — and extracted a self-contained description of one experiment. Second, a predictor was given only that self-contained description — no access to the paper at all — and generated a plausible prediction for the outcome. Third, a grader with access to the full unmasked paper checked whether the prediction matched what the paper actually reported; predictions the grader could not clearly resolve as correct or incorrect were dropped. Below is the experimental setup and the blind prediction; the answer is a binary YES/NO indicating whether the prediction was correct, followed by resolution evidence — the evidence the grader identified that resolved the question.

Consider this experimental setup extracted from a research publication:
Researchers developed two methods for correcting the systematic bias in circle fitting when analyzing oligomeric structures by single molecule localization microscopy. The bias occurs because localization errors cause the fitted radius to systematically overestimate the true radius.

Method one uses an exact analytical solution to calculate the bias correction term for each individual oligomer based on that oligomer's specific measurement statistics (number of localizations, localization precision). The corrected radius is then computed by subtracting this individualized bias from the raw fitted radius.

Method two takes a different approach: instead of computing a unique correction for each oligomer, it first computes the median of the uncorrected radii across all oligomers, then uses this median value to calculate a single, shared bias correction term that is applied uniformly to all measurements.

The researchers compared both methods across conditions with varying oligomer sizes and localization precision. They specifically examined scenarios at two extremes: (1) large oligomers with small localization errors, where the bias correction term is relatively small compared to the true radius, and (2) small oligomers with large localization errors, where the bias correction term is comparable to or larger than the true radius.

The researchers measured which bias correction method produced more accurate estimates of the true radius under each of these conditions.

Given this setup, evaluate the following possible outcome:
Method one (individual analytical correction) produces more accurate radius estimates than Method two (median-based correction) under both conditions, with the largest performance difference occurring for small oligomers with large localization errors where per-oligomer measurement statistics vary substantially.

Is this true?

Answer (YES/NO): NO